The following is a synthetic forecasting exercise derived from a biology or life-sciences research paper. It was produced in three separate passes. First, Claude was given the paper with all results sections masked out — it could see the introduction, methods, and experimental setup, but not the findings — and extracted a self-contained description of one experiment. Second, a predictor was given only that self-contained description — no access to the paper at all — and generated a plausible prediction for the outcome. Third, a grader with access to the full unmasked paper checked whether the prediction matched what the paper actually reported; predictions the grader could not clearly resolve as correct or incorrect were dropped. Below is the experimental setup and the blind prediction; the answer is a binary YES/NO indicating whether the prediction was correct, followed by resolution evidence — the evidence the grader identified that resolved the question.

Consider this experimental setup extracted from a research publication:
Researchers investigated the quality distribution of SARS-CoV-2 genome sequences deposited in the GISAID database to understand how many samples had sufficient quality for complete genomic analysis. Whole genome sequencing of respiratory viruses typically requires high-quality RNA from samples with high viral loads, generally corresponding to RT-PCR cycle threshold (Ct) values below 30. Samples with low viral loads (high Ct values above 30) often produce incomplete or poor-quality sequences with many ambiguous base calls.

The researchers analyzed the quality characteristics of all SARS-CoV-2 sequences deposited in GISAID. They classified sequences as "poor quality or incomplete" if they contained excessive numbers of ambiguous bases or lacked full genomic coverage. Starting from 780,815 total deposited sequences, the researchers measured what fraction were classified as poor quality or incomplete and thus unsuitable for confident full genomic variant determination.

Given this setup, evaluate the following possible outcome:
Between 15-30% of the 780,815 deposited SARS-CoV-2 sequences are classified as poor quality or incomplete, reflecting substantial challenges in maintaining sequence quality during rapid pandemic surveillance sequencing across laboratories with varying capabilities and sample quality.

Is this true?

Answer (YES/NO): YES